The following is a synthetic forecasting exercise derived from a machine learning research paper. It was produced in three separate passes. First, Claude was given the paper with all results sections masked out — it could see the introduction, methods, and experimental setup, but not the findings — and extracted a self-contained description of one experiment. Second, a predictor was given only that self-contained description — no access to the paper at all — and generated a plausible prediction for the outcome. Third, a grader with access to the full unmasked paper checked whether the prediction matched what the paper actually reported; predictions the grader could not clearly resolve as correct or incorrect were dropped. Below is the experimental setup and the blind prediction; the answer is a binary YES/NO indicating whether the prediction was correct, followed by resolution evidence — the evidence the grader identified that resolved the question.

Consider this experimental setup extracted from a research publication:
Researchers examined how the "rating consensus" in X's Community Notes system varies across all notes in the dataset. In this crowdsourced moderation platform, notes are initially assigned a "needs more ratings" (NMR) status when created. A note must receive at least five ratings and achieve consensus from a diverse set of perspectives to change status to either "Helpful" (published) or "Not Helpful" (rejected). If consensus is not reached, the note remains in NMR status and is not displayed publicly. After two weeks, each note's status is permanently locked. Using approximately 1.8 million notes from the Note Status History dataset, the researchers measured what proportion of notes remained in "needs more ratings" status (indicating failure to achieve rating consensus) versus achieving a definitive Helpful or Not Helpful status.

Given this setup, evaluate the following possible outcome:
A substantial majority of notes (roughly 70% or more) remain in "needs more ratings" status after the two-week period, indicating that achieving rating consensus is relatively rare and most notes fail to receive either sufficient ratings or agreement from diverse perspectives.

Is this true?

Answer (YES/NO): YES